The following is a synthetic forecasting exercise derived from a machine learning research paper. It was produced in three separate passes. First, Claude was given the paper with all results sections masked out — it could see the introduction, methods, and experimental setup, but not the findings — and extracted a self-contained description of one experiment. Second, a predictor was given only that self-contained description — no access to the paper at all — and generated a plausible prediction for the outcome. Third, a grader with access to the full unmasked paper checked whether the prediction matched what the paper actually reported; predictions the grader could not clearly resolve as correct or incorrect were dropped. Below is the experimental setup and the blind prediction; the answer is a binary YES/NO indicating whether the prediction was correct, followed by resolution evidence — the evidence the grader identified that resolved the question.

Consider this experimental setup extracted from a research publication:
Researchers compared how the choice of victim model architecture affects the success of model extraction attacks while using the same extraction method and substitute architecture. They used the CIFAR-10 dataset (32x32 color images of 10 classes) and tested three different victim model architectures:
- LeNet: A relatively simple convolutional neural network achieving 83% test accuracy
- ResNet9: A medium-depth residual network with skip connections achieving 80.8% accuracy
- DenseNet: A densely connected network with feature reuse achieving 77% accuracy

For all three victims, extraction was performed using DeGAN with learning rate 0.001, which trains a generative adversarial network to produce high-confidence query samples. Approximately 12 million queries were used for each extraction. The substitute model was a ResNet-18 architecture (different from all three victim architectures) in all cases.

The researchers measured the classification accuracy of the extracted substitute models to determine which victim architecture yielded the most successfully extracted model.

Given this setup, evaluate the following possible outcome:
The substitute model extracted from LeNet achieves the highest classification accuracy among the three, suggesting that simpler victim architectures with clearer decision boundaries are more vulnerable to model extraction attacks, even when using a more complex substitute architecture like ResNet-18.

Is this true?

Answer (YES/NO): NO